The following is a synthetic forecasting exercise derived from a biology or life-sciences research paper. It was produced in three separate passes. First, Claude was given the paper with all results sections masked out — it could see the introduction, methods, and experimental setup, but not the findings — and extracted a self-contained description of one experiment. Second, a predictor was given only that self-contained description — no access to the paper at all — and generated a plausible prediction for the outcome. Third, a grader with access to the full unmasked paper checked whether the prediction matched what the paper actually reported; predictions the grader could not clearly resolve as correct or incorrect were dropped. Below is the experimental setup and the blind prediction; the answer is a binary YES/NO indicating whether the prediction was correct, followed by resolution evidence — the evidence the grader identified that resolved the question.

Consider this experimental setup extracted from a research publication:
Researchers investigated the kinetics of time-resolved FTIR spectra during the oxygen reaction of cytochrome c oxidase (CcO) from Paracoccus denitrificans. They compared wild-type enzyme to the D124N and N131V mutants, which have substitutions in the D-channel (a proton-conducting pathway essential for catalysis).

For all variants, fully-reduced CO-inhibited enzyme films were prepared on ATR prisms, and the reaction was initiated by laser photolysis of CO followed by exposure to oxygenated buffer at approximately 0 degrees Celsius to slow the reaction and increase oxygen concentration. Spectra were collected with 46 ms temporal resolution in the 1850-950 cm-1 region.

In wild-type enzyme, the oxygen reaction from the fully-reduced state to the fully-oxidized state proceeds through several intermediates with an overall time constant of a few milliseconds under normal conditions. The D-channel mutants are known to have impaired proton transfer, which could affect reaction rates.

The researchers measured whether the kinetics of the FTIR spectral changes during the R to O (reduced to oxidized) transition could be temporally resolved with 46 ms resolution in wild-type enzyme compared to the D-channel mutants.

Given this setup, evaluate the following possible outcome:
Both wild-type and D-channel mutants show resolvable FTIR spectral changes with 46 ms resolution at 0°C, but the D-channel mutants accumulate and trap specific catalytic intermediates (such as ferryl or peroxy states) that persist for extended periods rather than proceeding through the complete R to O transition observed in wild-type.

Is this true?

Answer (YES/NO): NO